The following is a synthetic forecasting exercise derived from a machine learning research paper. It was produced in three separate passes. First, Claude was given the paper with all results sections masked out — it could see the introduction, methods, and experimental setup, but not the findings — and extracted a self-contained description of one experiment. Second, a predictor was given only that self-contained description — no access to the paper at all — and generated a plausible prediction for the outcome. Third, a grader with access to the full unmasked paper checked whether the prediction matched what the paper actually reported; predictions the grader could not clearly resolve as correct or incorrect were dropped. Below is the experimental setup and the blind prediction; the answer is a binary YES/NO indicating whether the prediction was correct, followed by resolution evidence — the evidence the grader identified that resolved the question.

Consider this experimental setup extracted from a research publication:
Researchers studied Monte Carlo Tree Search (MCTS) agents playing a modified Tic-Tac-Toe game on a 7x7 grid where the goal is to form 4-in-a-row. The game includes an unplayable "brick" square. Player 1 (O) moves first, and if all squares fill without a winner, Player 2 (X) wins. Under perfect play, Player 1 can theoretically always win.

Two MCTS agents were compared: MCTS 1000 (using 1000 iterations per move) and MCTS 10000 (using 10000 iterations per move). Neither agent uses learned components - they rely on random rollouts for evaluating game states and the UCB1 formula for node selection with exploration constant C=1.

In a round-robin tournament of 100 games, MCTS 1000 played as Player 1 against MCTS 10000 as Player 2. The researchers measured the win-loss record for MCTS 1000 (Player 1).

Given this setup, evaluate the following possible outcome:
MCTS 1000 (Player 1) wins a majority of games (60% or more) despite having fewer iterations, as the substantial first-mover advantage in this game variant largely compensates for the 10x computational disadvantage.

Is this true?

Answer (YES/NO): NO